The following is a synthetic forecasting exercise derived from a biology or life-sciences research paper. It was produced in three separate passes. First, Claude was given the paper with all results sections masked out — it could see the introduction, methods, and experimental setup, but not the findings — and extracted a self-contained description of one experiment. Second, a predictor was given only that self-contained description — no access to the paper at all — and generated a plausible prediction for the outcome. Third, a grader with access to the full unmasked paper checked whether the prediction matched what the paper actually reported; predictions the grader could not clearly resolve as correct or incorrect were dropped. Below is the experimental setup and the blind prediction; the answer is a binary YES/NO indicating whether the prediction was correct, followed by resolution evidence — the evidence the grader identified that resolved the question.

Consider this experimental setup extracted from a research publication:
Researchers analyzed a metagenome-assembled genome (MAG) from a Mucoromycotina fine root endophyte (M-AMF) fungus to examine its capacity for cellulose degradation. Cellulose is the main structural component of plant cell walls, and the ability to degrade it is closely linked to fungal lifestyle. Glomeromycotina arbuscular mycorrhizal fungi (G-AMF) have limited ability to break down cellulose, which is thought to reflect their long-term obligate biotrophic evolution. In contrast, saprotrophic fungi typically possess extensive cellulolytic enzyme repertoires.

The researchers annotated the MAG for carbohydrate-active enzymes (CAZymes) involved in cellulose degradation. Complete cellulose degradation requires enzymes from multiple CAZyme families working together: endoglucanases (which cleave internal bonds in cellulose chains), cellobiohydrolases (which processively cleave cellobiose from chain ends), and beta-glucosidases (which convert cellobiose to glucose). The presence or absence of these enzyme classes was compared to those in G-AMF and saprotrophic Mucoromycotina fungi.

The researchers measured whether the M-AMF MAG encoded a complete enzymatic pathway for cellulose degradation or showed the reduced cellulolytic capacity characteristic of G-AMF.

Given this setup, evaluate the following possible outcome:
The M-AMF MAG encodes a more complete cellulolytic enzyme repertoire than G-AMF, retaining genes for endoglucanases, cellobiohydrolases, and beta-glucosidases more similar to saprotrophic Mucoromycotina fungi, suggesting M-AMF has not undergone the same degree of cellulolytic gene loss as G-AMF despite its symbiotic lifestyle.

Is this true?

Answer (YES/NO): YES